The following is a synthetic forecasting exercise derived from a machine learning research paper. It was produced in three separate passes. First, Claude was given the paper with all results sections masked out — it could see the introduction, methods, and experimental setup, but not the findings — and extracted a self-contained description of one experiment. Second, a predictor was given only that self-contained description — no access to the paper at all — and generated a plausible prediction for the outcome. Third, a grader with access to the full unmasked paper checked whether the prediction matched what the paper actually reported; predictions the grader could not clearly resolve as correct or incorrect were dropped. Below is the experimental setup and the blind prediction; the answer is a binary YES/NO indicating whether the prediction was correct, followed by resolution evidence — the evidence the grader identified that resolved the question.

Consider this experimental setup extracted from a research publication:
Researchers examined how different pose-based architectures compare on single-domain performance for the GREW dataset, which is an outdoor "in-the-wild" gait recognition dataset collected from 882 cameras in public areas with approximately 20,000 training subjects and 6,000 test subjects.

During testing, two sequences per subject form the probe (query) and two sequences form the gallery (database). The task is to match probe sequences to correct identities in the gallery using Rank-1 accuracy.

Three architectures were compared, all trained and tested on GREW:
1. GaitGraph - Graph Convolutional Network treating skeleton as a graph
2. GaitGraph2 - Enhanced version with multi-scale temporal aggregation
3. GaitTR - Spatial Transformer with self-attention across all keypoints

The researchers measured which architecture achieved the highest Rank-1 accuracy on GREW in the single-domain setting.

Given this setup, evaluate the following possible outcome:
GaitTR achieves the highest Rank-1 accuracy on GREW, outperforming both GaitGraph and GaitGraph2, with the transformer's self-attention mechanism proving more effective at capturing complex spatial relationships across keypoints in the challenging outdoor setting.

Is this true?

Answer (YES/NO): YES